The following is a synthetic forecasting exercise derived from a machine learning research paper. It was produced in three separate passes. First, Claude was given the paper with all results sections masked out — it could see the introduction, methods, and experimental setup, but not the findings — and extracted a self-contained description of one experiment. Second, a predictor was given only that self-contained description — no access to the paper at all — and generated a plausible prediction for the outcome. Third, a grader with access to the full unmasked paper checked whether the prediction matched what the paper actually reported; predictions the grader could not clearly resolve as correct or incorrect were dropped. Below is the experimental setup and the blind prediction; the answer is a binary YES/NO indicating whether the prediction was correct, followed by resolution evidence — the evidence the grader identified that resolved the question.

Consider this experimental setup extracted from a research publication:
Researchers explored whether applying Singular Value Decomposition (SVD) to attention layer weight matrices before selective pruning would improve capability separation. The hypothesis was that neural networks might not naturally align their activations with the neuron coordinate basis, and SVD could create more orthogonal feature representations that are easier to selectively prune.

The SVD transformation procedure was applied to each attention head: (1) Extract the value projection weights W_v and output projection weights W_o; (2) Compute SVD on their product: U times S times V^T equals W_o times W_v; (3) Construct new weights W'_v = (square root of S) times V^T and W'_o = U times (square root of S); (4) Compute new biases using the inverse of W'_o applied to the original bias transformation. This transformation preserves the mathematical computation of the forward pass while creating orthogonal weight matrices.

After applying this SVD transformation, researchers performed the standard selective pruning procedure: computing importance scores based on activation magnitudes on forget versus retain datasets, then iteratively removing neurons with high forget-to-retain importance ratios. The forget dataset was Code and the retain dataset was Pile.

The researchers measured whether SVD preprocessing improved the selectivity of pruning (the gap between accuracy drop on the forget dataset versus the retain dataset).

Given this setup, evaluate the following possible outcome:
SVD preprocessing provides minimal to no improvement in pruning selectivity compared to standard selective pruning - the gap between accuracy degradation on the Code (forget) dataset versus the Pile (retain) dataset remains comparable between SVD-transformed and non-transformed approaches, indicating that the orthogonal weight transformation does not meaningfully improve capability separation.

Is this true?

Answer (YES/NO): YES